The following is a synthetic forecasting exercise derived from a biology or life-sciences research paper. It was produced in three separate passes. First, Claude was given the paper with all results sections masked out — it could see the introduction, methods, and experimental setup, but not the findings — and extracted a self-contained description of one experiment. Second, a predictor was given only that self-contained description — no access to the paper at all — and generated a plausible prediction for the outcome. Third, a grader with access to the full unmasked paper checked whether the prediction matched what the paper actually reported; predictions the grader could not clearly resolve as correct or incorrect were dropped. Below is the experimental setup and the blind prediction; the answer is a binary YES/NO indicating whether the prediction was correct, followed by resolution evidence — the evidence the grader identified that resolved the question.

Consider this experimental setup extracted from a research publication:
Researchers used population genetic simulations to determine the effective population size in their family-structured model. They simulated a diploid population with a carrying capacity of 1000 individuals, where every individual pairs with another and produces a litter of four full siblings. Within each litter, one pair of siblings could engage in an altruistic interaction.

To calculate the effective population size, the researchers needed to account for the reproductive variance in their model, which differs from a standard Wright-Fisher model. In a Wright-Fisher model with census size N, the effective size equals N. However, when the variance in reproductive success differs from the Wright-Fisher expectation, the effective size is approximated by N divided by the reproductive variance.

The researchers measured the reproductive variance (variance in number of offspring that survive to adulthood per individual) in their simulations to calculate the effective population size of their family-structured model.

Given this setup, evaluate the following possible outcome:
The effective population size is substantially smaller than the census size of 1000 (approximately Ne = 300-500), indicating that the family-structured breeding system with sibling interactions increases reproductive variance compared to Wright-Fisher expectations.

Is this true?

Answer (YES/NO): NO